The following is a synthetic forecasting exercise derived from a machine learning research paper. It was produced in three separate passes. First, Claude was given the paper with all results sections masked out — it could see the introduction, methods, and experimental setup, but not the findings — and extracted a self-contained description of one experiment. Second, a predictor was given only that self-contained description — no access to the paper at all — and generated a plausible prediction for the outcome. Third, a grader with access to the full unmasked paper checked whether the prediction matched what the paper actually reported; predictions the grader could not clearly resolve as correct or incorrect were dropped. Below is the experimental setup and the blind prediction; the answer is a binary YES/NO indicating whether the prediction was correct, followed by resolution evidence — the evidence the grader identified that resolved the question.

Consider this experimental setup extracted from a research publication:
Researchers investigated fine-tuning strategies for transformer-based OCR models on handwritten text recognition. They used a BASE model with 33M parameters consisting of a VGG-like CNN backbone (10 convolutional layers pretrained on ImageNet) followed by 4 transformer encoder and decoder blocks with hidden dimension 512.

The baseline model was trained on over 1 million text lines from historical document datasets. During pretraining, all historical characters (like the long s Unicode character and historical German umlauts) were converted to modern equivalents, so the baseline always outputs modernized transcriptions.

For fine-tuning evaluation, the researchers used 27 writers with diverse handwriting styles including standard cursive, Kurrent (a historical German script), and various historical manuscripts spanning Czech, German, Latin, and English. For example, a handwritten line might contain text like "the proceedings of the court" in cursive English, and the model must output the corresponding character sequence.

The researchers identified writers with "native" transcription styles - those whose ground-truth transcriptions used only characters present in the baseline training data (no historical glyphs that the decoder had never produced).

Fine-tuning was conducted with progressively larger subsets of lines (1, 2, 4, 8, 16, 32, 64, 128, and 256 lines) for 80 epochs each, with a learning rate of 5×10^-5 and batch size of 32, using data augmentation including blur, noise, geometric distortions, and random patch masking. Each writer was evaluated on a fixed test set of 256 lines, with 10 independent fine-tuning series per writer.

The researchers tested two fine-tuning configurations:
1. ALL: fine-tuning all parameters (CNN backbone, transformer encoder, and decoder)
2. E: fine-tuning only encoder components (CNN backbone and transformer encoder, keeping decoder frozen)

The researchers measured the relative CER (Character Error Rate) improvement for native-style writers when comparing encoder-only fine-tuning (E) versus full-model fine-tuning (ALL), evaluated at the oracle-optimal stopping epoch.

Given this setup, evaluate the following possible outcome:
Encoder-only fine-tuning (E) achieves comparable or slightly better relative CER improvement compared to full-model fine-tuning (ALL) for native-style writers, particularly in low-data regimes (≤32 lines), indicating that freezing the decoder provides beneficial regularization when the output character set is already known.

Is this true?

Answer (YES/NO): YES